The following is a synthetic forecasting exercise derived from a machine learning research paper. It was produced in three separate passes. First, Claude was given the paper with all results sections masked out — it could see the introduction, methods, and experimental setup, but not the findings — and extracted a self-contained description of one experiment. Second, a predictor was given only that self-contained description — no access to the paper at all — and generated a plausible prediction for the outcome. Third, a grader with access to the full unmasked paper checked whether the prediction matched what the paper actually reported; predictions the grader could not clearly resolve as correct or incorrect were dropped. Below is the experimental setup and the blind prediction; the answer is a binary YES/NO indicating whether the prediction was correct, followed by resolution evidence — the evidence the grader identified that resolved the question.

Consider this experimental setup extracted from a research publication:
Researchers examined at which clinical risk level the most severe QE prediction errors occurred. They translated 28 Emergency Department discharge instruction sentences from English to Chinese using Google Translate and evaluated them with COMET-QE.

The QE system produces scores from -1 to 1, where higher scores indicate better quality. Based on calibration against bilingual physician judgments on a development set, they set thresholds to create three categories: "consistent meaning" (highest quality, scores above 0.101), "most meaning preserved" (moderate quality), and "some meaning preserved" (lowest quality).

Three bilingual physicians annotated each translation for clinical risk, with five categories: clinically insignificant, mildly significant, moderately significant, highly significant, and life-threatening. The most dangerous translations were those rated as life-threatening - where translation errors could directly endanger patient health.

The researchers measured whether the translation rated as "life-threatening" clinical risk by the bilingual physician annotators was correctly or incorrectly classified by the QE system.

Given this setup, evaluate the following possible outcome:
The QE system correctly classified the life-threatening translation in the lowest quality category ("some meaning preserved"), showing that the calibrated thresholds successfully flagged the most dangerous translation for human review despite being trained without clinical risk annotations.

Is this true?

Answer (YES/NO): YES